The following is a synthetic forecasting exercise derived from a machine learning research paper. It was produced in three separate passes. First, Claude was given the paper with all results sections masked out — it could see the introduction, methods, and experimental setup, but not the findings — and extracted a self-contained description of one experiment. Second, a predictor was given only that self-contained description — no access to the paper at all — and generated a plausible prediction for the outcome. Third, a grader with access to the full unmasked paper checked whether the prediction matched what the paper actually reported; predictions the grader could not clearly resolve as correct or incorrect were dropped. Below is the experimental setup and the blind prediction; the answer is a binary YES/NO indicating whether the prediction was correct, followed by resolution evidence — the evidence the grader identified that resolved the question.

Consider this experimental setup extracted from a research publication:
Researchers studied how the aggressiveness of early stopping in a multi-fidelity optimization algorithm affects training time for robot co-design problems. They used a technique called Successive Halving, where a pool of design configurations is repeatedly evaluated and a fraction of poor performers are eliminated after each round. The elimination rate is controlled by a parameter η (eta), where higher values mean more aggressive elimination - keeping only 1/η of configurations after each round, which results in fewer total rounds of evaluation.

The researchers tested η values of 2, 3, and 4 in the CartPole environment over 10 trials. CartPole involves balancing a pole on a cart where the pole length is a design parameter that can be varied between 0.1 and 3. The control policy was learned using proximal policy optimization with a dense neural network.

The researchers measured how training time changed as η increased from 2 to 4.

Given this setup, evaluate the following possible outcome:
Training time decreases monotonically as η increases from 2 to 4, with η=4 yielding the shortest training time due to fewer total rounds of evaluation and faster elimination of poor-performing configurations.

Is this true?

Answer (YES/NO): YES